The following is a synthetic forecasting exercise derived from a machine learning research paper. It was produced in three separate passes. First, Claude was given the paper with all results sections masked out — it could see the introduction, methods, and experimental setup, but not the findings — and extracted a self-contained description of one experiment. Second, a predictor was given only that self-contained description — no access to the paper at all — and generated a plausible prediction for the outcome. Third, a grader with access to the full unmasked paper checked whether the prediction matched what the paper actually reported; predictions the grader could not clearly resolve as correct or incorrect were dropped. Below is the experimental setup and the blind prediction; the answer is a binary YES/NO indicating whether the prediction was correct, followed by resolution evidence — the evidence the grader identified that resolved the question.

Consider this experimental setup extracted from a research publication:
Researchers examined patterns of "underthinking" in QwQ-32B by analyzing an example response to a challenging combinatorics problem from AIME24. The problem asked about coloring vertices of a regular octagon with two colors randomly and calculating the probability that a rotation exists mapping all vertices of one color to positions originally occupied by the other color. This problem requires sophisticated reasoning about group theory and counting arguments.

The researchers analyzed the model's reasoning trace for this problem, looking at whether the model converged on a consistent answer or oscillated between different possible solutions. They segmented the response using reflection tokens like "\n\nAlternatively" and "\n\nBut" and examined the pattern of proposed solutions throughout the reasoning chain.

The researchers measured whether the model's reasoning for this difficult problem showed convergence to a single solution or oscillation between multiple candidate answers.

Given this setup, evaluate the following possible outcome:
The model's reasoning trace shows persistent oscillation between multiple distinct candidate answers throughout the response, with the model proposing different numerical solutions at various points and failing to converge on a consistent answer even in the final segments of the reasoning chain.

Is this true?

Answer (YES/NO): YES